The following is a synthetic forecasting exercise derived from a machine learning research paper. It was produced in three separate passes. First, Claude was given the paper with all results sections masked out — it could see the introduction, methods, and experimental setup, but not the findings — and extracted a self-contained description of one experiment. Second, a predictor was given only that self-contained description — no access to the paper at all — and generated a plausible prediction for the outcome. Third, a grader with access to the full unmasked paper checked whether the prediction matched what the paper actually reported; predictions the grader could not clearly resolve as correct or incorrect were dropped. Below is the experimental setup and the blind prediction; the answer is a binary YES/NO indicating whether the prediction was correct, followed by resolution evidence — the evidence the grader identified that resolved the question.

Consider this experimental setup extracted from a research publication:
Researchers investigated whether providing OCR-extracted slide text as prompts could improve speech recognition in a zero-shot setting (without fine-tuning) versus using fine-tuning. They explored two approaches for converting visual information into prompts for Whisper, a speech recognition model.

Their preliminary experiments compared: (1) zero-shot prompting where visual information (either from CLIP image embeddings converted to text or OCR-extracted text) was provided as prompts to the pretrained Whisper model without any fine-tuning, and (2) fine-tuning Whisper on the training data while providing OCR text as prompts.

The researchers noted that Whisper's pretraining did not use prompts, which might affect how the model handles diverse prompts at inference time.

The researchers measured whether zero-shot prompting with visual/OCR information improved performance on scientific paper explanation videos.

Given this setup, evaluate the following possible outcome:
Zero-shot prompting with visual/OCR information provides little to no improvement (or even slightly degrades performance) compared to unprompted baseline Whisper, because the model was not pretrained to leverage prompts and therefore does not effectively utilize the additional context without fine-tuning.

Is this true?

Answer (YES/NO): YES